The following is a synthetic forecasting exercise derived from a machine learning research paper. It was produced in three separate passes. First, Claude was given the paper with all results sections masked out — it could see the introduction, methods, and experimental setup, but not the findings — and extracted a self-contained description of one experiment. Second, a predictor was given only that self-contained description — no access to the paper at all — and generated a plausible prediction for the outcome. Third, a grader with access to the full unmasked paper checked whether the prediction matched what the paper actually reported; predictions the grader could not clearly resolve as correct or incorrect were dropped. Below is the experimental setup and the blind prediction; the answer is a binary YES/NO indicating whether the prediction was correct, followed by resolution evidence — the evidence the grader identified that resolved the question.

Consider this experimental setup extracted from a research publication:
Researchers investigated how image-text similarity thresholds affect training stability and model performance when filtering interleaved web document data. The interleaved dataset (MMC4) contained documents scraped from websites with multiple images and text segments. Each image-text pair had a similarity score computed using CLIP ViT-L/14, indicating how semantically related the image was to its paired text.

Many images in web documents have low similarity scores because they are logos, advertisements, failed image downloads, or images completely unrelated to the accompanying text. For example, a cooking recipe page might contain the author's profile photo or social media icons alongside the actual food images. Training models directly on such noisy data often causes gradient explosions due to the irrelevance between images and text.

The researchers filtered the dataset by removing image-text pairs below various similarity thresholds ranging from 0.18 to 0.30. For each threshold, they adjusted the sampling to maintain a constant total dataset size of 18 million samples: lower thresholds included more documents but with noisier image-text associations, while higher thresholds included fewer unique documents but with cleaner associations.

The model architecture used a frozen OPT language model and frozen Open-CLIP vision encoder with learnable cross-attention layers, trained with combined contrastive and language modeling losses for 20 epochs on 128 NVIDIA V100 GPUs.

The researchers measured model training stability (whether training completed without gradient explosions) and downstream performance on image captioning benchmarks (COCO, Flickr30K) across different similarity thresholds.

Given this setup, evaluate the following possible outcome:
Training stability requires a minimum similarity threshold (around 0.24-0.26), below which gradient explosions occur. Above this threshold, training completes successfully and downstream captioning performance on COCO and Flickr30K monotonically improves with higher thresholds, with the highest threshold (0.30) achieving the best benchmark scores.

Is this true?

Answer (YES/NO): NO